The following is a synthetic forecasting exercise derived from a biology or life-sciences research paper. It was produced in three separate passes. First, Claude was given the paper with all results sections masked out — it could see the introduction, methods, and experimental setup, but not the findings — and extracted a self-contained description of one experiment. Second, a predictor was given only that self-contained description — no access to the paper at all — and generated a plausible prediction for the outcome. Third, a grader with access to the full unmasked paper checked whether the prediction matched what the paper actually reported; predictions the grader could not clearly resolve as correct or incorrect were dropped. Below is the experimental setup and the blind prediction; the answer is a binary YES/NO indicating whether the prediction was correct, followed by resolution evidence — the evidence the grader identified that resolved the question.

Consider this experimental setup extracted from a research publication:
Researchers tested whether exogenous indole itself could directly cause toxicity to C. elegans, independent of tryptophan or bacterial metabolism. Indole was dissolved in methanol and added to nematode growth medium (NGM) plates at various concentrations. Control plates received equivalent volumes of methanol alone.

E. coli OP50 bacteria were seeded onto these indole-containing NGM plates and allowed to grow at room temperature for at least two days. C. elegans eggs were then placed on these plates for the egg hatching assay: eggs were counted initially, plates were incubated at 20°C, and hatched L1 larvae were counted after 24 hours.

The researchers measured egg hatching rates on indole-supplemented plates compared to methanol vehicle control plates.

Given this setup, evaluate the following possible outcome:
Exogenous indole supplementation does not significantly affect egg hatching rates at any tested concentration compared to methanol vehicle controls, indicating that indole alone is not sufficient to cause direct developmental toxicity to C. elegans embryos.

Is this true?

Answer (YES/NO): NO